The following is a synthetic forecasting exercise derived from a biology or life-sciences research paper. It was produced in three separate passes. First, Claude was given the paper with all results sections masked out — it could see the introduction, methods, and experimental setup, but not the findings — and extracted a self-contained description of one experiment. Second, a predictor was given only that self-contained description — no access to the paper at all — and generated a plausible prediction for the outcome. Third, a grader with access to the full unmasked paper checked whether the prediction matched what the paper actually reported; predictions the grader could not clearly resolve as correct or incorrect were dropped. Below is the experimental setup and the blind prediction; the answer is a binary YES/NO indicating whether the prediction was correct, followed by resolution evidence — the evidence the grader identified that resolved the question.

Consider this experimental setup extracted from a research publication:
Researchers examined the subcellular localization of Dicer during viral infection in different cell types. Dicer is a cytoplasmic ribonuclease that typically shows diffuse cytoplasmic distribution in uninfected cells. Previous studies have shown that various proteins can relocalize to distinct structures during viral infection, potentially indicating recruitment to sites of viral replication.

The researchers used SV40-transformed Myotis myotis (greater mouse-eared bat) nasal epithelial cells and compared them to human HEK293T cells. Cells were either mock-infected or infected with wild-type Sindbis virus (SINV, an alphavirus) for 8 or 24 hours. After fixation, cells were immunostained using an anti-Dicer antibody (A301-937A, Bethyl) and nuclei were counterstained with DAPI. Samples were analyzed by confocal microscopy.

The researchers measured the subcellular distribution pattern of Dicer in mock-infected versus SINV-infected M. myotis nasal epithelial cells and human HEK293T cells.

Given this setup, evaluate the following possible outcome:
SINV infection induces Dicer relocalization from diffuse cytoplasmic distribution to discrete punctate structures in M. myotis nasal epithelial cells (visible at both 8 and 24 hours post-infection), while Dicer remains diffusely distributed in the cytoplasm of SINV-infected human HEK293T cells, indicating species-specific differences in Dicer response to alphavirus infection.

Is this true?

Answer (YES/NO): YES